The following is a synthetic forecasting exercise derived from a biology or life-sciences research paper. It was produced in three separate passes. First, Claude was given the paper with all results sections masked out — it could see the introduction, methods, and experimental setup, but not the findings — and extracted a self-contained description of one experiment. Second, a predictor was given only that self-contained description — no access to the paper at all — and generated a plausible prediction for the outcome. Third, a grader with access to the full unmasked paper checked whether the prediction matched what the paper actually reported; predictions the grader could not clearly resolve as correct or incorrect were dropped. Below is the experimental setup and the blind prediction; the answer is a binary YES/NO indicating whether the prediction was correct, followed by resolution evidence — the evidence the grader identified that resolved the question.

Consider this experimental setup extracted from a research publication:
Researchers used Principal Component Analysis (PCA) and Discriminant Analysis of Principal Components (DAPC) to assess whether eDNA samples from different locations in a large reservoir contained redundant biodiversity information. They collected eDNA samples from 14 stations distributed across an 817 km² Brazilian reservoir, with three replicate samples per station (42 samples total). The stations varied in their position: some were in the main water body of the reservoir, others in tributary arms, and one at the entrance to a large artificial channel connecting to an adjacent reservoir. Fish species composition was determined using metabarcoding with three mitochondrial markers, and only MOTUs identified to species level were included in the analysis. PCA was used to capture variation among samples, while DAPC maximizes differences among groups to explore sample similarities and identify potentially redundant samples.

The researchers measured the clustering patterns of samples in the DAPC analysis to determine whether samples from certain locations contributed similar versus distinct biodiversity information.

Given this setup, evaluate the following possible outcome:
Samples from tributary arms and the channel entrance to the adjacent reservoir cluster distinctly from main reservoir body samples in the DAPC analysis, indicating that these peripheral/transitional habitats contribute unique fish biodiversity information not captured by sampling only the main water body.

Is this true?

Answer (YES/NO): NO